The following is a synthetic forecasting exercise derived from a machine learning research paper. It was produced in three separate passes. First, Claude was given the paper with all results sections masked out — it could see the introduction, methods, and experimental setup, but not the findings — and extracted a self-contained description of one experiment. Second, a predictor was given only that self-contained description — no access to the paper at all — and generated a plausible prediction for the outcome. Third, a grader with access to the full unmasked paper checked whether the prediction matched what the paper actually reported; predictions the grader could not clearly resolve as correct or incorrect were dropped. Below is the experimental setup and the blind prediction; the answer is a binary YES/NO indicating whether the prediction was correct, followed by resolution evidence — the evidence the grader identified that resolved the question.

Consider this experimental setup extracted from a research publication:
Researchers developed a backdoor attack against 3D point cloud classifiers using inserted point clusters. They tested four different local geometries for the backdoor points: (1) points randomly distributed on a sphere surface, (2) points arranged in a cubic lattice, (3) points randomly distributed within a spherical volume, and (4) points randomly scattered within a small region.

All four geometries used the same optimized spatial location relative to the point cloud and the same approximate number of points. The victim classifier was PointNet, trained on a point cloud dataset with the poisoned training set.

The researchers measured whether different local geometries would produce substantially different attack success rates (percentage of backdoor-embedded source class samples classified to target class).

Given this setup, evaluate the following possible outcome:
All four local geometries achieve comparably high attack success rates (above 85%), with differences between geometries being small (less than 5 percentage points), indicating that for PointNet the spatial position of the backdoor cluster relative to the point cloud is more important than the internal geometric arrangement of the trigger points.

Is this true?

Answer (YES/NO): YES